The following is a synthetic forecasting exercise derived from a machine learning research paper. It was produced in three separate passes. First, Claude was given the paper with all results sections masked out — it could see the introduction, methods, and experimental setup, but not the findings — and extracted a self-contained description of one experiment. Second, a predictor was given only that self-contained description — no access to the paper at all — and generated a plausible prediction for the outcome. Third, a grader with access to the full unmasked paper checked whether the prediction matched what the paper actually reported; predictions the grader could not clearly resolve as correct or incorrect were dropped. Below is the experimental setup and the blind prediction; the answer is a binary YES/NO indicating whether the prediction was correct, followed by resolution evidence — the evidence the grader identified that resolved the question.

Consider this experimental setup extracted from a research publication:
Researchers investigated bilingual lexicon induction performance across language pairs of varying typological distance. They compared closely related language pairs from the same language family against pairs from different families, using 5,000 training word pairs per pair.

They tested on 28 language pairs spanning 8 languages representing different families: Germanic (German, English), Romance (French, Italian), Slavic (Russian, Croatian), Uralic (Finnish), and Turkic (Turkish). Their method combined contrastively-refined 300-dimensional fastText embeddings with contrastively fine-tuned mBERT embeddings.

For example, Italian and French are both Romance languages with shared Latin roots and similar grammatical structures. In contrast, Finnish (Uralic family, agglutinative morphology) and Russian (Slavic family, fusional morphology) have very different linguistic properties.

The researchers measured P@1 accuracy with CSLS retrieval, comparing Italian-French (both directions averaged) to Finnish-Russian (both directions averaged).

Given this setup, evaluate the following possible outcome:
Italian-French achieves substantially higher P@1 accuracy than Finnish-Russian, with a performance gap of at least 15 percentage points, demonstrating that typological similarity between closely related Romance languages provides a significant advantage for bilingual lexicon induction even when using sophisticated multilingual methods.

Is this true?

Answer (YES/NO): YES